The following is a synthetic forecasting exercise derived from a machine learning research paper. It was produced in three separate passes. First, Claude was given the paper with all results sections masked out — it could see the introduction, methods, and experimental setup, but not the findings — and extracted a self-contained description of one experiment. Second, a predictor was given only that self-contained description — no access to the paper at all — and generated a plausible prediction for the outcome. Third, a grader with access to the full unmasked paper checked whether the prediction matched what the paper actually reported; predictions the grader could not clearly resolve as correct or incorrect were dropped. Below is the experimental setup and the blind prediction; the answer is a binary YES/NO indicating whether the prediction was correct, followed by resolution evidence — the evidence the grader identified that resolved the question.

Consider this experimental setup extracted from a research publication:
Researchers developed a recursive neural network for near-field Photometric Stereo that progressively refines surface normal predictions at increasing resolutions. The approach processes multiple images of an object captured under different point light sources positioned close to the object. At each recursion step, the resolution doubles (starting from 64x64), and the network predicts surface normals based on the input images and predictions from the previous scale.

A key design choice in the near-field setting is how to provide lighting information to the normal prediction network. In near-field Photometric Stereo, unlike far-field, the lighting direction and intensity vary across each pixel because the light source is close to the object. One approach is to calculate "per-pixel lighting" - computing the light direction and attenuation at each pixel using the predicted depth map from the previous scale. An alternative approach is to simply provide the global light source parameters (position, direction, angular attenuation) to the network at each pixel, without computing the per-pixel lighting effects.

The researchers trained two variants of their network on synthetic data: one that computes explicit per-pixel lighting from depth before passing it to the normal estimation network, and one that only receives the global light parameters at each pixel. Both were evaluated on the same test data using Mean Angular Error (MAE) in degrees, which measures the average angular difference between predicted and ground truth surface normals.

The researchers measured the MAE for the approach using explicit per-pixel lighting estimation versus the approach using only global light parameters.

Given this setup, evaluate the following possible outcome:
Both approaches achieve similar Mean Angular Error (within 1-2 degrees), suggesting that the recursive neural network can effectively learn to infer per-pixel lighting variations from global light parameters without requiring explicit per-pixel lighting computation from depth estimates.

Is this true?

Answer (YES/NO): NO